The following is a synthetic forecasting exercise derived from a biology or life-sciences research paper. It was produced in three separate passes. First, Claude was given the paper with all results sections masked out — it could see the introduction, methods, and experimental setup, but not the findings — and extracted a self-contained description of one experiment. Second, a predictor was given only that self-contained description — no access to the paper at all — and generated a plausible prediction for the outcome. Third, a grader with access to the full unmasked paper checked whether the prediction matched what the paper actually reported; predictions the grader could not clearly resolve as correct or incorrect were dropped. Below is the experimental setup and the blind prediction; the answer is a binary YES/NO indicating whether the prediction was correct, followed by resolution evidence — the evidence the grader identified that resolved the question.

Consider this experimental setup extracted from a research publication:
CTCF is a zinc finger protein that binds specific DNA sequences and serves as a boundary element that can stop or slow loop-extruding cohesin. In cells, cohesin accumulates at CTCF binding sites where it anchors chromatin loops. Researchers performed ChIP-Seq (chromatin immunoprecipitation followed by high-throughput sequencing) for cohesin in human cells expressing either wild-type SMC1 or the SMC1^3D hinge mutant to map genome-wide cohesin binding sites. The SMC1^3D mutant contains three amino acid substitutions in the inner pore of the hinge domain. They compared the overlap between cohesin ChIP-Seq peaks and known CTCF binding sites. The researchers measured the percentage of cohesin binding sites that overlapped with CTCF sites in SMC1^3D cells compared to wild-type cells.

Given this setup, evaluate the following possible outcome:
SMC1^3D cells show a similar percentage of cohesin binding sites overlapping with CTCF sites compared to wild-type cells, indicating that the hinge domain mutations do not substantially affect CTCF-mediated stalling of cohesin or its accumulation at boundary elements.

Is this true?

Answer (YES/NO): NO